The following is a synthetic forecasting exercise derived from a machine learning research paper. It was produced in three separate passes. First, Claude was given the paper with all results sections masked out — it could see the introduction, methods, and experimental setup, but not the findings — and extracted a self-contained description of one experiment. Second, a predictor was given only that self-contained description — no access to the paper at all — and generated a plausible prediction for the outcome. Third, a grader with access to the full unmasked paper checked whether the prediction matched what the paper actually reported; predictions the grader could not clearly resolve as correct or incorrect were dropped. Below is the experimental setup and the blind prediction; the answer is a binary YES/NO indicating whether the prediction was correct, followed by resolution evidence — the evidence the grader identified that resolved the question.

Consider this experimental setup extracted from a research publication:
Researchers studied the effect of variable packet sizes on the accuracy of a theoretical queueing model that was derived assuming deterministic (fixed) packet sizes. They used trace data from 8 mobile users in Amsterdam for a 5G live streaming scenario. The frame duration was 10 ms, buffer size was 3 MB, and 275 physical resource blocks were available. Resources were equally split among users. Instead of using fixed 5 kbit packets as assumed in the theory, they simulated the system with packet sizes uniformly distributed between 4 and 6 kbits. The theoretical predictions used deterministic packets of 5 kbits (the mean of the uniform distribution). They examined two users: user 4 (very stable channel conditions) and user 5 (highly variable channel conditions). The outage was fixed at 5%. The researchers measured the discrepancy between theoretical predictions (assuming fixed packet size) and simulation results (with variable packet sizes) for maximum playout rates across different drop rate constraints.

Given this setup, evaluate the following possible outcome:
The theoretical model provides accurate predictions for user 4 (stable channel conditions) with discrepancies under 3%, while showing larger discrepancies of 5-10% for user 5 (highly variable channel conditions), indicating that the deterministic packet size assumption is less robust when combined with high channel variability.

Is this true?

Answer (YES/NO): NO